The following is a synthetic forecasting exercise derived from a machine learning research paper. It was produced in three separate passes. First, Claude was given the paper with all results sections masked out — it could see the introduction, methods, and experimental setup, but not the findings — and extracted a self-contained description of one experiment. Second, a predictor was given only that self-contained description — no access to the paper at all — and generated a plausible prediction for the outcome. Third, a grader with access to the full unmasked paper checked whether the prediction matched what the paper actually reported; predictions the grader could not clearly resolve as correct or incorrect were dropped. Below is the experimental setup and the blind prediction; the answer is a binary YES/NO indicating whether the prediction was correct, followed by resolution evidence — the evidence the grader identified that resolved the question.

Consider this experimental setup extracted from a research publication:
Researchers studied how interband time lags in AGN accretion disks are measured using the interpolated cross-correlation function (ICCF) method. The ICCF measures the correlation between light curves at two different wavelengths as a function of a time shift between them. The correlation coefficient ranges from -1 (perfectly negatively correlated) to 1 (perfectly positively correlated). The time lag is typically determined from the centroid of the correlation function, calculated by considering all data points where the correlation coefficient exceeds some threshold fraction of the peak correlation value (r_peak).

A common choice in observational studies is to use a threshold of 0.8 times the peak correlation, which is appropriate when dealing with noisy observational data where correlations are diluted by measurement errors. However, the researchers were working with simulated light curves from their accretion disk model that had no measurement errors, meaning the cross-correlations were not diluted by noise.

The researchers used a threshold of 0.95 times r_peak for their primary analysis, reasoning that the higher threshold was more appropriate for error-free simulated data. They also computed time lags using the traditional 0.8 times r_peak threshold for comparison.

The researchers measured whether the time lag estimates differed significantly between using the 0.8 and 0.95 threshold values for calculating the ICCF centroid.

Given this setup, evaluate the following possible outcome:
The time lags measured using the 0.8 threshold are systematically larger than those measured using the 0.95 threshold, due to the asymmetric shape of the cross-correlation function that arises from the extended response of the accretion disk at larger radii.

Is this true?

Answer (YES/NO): NO